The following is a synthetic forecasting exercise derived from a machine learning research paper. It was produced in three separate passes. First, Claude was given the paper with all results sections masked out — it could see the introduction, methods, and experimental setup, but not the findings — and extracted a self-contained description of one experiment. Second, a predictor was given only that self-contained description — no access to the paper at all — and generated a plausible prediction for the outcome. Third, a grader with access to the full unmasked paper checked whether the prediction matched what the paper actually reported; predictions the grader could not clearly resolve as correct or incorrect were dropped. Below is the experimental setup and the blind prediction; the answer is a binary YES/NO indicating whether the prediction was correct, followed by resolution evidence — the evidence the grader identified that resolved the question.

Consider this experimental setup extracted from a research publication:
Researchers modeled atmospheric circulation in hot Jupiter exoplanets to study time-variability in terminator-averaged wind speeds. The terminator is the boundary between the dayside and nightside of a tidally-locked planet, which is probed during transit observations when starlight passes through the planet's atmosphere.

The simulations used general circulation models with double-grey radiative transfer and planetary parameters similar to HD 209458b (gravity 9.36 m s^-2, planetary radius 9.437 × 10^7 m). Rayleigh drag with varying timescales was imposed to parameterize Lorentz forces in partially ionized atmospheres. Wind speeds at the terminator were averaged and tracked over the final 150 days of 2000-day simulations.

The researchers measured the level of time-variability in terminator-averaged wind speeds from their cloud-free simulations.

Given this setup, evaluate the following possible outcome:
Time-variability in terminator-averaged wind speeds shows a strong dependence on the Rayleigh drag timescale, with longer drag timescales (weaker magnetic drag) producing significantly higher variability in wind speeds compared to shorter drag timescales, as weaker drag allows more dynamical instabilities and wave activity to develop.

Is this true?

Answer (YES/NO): YES